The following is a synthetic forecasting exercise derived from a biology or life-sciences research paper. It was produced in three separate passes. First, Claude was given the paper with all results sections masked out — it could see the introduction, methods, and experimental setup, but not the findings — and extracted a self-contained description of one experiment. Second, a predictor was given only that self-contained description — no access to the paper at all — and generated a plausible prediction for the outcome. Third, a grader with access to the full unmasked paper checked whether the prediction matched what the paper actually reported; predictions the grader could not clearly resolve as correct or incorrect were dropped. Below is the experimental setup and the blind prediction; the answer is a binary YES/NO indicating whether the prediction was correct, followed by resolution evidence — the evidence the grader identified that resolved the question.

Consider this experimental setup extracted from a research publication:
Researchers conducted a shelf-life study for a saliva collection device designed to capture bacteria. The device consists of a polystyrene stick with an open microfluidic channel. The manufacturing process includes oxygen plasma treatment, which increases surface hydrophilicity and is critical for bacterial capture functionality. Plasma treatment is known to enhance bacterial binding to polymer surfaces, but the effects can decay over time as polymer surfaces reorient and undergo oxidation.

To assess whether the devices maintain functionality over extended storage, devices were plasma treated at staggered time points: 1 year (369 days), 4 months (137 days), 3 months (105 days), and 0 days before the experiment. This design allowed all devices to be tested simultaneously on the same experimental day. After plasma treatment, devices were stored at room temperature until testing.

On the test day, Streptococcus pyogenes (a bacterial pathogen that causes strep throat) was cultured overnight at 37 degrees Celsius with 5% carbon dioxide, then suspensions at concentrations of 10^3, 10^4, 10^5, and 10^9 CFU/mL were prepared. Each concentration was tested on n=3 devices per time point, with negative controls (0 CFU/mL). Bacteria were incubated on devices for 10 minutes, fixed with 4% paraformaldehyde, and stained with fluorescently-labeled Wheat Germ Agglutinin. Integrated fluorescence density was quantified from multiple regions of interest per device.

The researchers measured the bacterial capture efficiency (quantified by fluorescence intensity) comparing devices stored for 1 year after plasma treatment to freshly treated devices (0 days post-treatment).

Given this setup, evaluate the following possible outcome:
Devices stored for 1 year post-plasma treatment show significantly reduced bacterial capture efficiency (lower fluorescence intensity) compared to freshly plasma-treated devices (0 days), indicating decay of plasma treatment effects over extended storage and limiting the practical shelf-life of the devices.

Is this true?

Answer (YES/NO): NO